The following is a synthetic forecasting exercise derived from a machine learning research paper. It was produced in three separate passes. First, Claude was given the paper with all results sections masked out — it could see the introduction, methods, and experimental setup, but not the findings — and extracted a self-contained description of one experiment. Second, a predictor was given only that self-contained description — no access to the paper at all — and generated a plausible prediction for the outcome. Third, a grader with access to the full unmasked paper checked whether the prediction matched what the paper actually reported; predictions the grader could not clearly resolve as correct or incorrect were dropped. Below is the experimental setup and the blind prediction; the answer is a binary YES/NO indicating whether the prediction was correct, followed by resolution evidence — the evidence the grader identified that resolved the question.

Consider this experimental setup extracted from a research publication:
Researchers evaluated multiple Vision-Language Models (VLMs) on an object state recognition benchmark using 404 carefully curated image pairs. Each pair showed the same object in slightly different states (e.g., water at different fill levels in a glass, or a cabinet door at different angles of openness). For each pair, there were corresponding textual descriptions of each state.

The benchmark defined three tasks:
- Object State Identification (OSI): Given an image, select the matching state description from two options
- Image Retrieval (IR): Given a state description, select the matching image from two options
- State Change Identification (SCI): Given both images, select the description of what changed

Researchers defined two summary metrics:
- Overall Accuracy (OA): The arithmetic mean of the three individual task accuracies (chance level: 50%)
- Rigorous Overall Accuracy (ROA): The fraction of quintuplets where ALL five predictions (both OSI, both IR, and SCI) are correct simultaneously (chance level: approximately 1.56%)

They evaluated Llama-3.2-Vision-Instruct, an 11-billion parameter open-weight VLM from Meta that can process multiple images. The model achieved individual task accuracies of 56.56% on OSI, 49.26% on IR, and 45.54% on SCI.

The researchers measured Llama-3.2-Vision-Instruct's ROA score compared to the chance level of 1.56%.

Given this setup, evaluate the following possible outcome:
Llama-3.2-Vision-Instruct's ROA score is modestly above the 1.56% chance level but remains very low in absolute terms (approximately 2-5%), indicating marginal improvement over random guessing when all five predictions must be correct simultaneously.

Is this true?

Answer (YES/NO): NO